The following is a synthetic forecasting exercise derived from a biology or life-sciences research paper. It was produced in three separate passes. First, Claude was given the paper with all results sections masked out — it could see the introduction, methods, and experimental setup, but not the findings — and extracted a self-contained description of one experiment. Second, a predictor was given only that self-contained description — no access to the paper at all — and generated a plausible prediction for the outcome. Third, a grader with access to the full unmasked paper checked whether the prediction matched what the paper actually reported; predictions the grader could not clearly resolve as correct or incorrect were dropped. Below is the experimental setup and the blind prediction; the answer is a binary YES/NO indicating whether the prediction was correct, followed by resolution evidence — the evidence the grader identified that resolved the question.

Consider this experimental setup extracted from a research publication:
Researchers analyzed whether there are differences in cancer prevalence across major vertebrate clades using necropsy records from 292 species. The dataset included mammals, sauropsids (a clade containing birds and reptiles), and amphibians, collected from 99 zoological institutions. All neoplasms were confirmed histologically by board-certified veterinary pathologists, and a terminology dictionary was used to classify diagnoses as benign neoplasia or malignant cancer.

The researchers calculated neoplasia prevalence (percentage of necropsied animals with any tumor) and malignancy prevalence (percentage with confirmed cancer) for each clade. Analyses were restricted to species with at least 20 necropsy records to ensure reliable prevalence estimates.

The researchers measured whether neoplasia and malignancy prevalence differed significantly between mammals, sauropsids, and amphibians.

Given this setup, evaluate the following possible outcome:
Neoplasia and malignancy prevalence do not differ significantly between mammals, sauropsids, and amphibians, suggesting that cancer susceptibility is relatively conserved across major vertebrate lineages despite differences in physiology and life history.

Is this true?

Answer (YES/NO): NO